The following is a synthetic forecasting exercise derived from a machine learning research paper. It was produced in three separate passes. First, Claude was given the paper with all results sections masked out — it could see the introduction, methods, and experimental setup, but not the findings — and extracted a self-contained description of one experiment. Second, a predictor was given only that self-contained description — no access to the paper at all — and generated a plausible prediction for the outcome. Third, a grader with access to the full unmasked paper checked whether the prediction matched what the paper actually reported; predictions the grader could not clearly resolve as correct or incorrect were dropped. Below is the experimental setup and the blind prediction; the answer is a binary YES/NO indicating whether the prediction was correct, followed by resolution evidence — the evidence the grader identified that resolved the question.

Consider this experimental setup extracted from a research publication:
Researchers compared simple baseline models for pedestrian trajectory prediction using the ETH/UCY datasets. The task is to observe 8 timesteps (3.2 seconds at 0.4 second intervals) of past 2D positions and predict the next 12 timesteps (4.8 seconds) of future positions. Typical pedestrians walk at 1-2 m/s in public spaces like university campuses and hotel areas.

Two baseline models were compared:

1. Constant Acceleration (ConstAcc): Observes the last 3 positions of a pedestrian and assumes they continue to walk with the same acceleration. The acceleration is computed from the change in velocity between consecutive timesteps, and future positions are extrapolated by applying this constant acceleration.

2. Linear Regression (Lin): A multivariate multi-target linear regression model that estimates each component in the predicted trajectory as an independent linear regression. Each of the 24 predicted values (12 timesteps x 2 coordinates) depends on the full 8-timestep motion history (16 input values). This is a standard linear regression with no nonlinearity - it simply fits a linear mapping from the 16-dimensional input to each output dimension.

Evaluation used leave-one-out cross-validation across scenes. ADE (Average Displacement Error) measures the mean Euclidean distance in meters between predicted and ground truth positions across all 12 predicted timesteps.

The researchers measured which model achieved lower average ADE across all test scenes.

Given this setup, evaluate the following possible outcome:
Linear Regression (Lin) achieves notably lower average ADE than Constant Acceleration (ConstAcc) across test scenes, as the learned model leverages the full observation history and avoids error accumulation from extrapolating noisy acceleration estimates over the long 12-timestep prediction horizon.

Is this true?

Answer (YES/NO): YES